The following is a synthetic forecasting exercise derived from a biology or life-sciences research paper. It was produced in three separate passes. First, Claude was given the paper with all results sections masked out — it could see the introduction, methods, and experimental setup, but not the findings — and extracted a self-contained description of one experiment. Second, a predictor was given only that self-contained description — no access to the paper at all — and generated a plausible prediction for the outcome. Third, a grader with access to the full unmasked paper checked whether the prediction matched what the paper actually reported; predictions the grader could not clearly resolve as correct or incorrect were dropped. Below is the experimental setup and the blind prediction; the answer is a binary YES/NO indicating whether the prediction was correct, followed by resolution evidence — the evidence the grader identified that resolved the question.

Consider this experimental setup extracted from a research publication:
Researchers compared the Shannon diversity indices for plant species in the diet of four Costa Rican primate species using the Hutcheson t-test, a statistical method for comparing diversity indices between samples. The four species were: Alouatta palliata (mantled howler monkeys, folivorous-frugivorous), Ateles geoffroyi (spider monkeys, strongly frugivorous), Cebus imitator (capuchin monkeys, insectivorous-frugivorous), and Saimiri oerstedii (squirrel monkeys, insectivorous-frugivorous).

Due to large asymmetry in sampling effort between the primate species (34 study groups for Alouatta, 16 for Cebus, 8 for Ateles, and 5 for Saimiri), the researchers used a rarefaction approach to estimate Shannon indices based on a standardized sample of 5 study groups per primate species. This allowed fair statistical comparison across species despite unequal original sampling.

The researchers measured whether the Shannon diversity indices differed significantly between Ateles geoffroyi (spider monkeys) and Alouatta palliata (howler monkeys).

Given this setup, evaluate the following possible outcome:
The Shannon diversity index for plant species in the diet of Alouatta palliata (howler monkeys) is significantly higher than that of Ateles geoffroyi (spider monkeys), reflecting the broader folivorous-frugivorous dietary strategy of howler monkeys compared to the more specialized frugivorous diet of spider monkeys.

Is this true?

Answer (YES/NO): NO